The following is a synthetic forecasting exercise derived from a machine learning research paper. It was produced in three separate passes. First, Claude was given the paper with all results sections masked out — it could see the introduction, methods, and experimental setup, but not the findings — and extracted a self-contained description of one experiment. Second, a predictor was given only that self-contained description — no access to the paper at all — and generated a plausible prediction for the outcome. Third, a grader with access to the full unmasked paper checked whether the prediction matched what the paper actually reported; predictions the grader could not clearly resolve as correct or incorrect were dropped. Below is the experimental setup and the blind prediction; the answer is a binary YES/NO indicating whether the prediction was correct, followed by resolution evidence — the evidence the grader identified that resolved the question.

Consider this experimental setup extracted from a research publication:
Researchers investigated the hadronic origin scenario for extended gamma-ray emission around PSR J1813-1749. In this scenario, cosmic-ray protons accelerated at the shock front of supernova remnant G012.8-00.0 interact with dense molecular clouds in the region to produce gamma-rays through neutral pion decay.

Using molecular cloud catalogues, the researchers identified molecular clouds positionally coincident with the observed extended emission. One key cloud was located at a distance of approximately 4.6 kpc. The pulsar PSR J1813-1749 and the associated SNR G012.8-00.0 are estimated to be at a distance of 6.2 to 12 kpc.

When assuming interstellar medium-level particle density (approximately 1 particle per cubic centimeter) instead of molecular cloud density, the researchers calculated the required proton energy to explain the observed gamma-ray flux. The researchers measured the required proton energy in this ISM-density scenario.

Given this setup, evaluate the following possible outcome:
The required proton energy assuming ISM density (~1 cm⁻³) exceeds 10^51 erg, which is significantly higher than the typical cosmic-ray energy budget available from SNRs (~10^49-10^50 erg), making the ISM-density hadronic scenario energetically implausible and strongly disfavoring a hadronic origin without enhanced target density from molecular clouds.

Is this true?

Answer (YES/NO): YES